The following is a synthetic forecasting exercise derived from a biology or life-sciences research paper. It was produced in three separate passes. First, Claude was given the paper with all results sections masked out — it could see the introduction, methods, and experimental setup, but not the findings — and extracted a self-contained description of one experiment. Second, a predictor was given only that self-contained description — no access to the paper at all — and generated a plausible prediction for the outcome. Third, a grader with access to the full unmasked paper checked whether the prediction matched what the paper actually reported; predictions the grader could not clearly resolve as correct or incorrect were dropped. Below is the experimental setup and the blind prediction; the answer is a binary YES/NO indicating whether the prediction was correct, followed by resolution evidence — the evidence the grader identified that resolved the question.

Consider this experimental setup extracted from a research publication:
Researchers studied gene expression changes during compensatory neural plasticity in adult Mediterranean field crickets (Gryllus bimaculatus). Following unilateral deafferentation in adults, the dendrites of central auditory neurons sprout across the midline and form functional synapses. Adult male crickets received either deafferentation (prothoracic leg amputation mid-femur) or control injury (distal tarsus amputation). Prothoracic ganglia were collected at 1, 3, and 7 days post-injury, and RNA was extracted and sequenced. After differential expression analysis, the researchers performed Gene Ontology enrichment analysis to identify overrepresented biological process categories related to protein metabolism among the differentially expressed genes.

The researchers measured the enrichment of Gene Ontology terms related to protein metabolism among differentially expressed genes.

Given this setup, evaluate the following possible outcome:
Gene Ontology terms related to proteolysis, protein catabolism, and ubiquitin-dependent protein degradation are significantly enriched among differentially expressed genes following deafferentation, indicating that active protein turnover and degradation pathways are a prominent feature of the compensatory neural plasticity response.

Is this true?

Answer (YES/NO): NO